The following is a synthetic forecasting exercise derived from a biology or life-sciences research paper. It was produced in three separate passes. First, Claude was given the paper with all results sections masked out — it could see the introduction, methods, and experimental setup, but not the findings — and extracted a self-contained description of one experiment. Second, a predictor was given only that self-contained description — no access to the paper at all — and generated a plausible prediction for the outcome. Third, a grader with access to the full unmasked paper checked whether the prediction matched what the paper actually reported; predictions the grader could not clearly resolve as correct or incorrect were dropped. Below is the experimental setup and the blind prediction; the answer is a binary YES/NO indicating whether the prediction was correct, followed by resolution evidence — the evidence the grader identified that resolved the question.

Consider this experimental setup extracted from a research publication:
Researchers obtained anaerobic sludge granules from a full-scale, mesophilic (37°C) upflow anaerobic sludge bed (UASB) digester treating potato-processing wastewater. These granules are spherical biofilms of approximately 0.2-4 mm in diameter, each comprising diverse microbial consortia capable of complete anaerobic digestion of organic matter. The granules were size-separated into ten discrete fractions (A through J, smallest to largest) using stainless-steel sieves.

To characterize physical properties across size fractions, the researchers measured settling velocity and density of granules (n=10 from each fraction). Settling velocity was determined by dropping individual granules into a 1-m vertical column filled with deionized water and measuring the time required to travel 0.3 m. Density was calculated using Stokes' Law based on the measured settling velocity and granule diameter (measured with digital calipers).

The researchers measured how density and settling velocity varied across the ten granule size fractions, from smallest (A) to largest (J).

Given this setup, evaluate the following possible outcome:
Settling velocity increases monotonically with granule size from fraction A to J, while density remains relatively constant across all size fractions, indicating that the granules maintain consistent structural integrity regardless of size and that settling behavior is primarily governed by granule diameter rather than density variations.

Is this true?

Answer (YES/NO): NO